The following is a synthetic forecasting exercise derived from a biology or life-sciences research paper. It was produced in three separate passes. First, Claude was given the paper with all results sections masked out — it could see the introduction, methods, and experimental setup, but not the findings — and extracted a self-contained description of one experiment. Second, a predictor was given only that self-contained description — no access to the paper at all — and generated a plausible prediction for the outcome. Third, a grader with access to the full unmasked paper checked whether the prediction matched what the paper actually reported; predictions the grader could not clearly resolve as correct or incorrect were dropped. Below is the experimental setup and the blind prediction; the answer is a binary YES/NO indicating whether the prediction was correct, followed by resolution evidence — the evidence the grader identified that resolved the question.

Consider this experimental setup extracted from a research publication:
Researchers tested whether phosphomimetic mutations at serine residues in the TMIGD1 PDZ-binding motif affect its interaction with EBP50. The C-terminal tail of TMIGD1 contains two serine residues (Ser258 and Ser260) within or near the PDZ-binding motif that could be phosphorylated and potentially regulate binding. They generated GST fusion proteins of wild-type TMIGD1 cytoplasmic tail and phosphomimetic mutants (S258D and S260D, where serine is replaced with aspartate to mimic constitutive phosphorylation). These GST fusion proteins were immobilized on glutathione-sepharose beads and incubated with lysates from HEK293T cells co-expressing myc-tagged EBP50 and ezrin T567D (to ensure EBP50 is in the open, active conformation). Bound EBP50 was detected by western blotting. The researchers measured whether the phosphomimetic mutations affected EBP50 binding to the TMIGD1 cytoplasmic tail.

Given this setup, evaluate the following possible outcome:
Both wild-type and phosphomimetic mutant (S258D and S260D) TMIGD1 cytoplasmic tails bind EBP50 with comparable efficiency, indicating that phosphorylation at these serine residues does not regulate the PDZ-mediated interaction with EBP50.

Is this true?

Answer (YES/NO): NO